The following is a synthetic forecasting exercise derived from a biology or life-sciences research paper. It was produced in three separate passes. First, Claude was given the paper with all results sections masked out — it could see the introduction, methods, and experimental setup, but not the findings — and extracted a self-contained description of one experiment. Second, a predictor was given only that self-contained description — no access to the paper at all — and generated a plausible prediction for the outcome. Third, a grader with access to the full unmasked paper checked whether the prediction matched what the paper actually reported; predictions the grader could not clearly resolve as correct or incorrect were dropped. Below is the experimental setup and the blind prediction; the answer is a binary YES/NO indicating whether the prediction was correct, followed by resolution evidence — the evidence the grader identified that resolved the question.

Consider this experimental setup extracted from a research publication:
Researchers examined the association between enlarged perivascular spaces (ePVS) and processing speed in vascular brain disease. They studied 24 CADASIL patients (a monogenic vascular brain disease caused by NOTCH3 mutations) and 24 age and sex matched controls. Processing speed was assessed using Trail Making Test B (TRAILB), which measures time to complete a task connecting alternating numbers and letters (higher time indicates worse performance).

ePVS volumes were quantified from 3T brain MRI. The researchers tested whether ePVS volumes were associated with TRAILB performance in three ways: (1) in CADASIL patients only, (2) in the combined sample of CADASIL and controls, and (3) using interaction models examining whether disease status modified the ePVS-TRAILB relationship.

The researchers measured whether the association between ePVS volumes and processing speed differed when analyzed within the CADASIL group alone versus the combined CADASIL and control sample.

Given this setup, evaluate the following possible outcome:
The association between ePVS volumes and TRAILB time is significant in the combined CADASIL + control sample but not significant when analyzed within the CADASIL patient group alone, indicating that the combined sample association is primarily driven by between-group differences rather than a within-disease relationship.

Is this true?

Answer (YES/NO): YES